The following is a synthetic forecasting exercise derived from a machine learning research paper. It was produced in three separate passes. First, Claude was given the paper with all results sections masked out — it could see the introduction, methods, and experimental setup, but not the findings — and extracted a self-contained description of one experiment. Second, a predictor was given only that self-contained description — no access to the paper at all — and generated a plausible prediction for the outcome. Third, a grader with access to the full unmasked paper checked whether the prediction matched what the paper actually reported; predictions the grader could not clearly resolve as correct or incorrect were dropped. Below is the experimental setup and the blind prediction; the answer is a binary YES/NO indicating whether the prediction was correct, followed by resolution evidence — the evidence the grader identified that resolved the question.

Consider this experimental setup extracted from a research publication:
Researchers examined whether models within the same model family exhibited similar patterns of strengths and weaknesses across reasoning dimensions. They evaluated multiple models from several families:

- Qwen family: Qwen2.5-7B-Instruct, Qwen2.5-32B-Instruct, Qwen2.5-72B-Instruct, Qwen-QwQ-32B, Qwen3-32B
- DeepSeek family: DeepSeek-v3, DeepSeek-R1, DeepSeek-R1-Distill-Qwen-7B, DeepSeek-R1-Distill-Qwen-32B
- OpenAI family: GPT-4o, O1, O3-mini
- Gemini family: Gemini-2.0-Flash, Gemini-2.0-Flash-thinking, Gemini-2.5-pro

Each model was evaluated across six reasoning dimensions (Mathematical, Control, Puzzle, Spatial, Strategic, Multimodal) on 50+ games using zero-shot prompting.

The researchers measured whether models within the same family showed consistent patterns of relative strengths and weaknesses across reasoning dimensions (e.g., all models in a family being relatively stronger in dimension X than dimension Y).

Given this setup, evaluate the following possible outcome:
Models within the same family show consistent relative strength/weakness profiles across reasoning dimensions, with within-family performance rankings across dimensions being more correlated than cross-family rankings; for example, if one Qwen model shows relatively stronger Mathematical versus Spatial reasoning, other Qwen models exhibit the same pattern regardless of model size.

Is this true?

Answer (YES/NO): YES